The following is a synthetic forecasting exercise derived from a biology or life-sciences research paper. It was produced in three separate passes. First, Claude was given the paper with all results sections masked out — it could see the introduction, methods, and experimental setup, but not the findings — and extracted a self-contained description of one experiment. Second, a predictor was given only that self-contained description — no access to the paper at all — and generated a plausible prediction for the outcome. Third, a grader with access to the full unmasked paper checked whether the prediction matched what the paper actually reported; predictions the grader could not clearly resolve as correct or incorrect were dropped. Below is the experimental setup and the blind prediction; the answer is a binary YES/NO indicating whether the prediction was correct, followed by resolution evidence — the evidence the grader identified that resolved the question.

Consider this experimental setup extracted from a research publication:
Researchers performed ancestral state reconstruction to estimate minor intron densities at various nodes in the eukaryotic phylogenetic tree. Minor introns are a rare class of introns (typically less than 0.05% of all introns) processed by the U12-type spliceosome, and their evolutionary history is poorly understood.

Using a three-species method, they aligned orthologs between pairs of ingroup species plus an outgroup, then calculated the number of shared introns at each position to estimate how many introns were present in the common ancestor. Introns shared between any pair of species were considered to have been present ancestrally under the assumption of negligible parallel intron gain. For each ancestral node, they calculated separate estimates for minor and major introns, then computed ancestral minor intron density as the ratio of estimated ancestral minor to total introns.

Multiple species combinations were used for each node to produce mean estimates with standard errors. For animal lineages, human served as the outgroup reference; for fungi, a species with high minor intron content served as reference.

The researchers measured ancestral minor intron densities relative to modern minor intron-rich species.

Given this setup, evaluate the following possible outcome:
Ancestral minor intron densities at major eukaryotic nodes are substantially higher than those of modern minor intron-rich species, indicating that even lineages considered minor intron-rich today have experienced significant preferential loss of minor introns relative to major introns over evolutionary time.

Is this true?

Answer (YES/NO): NO